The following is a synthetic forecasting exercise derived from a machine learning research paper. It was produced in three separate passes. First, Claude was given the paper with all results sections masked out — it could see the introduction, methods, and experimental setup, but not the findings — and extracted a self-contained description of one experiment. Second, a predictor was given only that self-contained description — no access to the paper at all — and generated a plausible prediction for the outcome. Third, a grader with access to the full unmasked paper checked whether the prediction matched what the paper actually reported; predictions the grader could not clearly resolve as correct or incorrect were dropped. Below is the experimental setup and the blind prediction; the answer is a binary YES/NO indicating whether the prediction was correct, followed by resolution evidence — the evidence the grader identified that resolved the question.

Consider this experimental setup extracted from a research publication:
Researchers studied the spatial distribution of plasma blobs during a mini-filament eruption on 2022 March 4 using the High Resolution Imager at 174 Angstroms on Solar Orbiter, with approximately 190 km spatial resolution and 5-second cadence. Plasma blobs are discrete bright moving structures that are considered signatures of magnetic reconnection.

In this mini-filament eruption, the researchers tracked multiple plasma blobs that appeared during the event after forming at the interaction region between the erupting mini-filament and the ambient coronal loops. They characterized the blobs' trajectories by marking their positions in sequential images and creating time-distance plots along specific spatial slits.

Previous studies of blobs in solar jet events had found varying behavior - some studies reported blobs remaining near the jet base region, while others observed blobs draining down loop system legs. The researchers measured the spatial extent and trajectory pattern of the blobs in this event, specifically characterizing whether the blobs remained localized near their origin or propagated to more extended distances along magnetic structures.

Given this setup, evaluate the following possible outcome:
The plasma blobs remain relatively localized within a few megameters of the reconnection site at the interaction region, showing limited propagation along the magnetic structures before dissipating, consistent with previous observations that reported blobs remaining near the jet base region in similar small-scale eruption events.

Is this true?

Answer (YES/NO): NO